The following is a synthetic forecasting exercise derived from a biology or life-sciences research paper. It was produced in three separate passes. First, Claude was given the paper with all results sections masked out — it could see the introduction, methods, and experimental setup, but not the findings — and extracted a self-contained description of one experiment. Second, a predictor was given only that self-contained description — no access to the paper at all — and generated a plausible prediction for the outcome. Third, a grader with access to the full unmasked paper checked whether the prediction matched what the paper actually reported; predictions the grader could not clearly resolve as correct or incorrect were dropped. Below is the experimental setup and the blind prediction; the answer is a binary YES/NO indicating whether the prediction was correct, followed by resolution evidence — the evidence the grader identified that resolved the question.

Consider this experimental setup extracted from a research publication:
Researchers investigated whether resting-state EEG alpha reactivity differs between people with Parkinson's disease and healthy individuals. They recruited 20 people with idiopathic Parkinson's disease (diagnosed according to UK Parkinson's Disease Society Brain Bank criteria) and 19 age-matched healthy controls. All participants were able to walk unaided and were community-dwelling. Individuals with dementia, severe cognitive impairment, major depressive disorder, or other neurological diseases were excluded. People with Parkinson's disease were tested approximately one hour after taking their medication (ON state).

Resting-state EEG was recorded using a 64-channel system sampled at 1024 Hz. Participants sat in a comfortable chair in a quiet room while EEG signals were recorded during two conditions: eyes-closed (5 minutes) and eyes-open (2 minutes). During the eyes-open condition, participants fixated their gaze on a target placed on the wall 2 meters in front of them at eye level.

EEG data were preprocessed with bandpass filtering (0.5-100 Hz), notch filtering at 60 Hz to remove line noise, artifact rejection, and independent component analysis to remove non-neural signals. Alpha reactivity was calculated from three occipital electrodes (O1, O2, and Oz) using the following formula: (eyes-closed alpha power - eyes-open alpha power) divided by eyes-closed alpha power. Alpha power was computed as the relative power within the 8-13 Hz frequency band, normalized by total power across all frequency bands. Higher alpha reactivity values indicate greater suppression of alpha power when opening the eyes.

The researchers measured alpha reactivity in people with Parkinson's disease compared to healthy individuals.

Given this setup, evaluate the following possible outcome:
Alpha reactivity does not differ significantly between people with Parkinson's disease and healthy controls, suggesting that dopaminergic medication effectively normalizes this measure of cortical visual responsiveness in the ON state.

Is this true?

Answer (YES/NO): NO